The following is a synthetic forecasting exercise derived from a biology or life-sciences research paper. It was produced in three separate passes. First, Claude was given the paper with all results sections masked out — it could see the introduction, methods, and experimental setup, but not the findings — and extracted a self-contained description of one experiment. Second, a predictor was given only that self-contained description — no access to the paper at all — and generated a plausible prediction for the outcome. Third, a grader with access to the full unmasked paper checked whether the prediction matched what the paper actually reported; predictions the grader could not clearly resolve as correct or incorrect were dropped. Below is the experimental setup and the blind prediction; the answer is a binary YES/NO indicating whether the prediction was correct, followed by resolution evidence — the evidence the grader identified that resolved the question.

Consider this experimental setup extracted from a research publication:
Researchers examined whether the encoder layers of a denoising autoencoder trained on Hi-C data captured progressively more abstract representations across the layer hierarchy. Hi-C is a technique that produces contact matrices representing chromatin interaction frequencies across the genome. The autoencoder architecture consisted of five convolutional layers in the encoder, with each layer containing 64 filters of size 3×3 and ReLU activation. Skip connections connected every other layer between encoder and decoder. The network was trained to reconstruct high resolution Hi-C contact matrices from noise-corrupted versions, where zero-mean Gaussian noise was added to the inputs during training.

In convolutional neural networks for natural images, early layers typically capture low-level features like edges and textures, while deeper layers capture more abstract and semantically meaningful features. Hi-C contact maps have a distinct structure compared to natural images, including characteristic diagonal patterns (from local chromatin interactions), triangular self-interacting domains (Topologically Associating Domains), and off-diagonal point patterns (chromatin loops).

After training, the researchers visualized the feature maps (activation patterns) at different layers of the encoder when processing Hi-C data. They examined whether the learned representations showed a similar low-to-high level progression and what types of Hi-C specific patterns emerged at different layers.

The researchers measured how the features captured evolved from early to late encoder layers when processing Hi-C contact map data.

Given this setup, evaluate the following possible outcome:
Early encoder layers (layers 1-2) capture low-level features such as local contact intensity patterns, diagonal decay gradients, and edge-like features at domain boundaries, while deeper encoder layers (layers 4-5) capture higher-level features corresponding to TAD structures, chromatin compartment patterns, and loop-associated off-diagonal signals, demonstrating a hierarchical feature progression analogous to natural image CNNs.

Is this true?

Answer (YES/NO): NO